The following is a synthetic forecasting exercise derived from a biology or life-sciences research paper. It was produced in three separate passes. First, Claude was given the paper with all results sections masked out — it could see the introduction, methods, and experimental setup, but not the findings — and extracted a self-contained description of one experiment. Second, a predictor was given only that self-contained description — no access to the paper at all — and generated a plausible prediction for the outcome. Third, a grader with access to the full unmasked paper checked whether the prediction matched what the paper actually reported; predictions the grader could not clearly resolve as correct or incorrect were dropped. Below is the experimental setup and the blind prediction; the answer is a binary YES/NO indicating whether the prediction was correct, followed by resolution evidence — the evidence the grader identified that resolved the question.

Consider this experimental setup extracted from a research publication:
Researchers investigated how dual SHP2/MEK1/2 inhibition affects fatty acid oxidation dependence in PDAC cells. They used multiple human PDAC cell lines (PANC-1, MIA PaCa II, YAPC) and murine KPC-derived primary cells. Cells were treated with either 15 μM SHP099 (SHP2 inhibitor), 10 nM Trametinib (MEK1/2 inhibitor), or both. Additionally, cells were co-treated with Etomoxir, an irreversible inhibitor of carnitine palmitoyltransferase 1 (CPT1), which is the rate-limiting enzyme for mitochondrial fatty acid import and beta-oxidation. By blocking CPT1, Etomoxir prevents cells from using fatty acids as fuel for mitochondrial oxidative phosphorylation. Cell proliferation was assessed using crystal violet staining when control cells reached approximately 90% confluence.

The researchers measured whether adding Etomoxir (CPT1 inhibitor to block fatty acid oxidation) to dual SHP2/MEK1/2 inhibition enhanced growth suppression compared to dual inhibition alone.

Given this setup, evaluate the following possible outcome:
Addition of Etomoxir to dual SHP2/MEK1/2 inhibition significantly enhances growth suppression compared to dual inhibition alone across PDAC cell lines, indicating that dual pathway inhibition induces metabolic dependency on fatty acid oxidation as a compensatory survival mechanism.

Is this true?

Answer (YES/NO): NO